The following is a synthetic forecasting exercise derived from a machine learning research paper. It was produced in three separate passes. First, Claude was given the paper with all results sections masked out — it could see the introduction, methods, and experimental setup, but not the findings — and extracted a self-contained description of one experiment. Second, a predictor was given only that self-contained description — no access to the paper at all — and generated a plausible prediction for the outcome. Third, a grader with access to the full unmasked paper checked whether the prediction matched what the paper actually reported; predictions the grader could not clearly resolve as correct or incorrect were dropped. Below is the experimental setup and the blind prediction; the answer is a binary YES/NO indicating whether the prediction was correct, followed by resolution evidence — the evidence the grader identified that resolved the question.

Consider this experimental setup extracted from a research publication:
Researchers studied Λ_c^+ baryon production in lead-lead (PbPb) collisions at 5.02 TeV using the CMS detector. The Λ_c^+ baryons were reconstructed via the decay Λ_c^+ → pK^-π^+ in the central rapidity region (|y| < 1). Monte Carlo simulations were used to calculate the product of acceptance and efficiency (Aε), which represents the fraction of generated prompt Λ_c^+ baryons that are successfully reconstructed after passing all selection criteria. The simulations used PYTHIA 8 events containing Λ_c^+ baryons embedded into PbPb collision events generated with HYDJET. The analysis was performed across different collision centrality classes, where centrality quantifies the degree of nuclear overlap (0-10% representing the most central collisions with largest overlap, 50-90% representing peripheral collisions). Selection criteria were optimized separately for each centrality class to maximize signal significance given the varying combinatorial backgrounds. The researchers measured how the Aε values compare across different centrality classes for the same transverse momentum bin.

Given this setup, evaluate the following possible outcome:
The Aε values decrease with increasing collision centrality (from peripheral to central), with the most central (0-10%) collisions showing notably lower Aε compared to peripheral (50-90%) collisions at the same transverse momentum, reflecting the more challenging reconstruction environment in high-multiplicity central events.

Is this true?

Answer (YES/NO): YES